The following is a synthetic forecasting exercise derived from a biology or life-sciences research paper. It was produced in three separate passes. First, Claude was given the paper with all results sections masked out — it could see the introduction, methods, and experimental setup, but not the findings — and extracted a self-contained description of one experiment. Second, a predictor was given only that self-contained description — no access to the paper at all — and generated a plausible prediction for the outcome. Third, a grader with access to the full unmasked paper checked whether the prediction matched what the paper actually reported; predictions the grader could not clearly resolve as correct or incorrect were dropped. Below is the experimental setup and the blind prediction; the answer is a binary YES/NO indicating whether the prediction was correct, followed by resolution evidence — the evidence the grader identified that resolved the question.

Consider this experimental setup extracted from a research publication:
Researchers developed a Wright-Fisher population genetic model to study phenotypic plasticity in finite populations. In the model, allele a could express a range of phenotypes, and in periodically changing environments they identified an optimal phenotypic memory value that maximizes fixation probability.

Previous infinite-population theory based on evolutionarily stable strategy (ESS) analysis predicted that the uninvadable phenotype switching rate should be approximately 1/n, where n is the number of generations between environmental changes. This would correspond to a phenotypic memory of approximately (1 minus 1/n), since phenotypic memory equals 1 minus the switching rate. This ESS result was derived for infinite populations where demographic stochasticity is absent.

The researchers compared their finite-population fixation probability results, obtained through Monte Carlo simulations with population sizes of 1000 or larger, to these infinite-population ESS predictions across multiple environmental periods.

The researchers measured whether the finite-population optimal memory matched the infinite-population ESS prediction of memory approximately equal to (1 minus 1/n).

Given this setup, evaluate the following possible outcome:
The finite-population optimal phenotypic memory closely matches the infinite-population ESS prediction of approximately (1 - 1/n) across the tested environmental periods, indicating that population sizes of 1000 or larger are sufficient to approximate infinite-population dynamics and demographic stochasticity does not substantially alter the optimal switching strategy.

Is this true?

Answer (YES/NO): YES